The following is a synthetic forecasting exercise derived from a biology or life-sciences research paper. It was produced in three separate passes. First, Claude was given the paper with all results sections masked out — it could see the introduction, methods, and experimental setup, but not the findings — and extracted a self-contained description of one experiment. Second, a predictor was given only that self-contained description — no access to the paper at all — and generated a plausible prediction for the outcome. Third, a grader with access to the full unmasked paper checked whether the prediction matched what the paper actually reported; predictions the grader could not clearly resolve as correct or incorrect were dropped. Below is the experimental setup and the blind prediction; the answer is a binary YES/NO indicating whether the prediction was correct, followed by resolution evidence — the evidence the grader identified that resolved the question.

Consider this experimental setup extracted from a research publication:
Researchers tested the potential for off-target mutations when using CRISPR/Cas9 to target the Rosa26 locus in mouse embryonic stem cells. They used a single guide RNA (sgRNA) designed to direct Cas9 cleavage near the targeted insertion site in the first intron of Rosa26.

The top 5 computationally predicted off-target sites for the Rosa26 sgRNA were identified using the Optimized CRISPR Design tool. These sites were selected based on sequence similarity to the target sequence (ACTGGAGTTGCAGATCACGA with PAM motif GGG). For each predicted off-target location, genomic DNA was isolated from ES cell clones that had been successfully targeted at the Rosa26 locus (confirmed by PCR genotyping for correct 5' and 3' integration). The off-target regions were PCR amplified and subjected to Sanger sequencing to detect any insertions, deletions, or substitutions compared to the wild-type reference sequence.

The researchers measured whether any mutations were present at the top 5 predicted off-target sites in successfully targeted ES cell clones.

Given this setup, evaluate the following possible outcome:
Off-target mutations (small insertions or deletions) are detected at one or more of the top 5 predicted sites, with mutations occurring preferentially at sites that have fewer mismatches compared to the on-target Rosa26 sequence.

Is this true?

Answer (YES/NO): NO